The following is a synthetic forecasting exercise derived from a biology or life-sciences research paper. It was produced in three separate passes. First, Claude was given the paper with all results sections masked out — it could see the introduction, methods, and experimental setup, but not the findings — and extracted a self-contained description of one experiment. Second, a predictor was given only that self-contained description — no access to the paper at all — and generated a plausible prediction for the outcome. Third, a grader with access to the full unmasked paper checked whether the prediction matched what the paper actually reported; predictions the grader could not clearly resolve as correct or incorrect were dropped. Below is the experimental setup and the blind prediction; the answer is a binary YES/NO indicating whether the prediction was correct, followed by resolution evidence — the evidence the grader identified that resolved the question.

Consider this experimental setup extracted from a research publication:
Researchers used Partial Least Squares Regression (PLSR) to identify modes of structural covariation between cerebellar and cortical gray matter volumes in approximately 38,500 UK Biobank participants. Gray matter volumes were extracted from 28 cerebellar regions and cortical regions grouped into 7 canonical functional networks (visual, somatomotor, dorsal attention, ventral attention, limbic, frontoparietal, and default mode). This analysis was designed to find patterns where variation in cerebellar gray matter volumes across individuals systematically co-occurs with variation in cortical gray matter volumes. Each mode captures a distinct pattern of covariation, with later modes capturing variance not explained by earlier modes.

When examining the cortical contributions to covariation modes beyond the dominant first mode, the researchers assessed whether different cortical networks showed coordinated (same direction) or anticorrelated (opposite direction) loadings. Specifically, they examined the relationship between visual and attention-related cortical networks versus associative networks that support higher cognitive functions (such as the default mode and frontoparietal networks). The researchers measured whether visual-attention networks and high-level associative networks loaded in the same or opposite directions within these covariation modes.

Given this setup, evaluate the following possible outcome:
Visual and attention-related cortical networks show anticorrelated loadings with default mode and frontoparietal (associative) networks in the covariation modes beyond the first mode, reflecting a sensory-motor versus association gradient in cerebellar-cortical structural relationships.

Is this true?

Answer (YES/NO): YES